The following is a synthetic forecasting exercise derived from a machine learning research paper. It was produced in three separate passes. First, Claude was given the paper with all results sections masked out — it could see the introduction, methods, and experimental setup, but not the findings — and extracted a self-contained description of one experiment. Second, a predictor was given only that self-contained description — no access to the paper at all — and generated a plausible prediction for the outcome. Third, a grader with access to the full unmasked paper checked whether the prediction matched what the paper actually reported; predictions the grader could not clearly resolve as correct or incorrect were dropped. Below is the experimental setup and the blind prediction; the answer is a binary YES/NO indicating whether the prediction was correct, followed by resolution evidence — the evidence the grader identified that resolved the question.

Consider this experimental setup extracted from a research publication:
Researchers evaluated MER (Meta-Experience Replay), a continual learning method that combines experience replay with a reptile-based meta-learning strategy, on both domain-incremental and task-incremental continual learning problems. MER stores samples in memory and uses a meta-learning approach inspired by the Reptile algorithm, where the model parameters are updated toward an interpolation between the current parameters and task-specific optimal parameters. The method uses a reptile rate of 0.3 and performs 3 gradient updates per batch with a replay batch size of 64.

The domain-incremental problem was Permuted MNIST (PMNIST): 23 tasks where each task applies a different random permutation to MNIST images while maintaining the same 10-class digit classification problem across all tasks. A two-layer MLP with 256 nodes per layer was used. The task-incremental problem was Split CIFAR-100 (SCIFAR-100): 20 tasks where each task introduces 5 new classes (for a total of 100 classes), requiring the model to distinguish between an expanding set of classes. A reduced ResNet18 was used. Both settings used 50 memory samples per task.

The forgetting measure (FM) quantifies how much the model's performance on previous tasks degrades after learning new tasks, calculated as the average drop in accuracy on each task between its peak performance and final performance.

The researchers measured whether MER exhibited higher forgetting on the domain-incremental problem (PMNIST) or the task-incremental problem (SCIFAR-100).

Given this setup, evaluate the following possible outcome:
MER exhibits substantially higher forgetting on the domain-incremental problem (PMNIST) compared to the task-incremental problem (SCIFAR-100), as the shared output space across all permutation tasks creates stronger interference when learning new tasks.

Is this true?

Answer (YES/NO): YES